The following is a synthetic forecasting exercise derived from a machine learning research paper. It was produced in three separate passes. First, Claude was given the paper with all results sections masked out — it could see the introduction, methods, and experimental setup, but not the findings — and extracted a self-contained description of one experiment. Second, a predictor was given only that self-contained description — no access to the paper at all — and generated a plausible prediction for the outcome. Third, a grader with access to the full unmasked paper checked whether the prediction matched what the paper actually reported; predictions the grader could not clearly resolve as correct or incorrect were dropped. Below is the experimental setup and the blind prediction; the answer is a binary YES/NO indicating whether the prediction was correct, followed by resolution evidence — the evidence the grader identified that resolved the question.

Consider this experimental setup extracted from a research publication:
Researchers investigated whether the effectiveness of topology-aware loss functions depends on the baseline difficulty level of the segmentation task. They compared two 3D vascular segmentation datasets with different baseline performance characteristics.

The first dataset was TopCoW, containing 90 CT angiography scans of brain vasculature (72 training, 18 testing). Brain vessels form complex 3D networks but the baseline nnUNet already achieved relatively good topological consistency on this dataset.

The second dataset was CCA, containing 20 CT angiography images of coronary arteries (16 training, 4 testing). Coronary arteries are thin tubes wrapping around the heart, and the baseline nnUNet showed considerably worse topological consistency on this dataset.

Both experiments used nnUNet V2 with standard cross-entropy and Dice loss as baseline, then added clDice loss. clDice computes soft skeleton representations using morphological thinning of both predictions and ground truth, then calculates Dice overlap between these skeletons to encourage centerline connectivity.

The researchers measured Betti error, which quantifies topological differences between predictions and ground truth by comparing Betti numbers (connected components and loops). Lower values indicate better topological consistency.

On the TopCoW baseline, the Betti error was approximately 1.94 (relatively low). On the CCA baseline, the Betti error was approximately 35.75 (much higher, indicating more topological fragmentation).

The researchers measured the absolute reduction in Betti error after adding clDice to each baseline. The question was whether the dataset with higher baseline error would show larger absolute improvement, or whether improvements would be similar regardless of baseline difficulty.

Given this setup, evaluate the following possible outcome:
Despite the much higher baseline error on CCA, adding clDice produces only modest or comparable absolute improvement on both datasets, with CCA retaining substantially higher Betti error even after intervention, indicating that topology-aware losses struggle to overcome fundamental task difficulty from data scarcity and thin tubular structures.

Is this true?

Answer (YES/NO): NO